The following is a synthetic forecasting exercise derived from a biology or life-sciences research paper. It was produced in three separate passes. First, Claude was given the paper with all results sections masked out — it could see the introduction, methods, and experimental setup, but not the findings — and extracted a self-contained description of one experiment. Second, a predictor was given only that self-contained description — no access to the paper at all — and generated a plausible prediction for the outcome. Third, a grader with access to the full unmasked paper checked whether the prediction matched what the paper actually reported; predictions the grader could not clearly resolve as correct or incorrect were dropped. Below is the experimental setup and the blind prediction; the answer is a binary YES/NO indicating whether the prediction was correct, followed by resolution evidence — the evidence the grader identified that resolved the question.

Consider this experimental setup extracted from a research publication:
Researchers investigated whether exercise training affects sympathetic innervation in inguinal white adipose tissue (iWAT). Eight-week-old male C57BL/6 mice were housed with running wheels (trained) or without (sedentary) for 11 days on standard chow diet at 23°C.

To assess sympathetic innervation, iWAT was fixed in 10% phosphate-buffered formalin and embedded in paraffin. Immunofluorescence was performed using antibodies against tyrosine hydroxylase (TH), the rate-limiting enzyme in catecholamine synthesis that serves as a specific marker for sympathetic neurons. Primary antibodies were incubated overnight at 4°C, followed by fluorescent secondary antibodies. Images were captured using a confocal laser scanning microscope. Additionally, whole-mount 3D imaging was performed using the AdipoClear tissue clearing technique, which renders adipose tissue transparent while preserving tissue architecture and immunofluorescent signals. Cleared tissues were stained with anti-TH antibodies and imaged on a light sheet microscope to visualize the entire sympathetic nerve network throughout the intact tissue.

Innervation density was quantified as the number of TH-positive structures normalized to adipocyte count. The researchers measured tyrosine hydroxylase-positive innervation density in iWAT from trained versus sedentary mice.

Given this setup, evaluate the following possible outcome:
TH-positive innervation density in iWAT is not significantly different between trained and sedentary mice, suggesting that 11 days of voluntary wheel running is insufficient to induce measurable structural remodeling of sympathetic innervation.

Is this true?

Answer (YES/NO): NO